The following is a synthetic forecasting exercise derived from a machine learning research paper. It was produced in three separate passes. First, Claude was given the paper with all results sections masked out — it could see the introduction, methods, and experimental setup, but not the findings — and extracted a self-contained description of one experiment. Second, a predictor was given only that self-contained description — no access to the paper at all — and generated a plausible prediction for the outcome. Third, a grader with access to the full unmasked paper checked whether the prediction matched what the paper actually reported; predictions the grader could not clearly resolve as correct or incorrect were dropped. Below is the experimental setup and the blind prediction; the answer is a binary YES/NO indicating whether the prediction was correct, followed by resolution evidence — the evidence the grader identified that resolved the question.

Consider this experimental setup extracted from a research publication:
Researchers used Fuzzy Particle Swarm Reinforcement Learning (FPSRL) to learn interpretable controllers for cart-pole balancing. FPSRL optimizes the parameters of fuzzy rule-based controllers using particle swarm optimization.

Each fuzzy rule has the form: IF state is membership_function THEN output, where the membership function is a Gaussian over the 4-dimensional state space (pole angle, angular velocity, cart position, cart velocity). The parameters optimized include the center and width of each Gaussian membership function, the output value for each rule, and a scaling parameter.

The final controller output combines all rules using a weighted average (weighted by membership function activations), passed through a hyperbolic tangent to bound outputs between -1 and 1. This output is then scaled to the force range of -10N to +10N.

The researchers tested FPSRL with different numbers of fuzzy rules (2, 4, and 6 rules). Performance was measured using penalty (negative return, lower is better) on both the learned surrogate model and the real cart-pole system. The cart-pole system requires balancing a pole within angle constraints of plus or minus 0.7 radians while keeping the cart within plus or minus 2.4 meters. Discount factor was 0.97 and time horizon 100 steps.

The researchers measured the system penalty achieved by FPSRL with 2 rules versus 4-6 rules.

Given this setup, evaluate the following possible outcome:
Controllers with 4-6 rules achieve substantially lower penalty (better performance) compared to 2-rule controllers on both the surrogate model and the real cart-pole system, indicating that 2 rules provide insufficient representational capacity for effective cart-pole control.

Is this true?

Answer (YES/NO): NO